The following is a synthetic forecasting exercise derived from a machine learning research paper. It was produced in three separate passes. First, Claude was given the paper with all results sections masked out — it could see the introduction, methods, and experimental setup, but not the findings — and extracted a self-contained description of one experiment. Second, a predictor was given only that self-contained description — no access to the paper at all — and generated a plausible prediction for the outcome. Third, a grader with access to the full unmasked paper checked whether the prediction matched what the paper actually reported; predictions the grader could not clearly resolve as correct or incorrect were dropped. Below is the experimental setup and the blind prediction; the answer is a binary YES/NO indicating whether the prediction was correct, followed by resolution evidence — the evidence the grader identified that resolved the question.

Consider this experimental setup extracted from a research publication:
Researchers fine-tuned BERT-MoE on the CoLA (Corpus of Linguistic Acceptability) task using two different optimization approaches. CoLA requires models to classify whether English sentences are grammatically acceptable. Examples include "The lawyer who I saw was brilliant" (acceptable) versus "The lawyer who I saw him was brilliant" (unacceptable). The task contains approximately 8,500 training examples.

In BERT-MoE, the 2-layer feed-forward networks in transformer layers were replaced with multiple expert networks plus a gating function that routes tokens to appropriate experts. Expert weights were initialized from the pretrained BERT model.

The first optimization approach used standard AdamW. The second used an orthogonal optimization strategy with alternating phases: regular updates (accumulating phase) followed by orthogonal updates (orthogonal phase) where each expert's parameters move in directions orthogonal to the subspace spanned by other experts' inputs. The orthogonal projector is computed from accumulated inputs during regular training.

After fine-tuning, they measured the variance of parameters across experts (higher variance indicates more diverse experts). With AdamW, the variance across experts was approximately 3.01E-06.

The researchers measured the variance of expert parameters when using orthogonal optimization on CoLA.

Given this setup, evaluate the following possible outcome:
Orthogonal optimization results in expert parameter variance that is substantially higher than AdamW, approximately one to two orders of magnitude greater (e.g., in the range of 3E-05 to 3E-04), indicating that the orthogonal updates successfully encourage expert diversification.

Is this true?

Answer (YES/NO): NO